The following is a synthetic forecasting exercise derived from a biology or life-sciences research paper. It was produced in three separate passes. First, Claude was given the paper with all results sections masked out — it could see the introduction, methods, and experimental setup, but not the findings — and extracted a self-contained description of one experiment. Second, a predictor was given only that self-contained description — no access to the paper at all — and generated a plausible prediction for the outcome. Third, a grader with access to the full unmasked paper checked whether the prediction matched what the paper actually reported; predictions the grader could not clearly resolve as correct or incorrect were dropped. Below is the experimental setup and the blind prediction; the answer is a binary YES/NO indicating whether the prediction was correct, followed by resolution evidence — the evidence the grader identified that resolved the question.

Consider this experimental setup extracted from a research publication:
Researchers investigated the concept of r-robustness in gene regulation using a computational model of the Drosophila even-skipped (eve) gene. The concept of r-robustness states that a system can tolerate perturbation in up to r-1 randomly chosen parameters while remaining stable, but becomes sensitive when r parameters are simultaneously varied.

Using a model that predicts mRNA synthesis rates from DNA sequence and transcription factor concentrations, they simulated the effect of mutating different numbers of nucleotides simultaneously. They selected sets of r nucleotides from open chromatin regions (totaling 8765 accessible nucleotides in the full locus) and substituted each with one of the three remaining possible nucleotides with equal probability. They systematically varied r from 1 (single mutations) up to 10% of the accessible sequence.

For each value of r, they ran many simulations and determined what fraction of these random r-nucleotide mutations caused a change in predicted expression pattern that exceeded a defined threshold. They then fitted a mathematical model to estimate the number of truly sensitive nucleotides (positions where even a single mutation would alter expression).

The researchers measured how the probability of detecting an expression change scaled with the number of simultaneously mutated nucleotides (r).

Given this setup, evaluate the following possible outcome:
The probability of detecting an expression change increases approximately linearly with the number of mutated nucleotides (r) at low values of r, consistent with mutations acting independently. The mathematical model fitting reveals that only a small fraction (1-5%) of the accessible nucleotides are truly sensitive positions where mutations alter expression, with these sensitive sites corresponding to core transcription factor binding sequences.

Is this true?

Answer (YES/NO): NO